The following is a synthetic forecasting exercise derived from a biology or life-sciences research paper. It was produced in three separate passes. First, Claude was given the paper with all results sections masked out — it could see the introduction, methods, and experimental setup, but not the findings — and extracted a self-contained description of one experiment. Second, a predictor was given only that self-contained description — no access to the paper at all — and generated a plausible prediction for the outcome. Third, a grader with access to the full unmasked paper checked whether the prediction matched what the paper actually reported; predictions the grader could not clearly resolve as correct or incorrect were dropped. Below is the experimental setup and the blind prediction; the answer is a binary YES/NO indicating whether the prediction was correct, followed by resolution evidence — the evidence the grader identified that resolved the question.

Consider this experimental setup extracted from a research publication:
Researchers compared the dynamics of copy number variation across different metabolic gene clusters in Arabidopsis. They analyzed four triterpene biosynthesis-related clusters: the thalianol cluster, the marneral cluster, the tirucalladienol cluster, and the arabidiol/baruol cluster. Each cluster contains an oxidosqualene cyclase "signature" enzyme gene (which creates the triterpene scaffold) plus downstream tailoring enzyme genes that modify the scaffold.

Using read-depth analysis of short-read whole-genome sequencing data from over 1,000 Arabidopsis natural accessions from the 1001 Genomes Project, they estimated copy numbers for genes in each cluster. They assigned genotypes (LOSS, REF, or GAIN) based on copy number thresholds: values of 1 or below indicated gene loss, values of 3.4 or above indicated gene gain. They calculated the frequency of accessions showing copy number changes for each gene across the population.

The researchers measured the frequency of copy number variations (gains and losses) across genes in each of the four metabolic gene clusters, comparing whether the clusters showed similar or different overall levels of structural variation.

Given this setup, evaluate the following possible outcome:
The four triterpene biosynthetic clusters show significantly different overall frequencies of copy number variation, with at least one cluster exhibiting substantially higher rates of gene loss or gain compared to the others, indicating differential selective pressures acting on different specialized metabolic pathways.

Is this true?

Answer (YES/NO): YES